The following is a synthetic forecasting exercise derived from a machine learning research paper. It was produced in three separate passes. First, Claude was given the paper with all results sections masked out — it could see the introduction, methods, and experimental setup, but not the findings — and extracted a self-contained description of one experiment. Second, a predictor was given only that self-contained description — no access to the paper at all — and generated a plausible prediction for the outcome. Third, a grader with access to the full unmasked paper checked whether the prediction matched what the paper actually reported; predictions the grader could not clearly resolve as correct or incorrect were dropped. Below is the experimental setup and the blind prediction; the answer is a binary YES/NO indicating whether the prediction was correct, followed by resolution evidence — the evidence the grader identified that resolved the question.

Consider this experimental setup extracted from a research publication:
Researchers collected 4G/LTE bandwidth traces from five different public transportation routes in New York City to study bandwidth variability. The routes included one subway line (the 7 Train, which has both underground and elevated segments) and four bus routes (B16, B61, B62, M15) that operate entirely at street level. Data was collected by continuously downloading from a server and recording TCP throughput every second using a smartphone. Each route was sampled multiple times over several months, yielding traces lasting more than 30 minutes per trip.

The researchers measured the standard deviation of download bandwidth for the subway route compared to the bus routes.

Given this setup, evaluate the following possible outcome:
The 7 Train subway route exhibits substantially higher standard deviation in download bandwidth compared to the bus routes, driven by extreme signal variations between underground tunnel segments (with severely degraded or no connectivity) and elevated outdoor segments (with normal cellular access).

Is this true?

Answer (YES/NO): NO